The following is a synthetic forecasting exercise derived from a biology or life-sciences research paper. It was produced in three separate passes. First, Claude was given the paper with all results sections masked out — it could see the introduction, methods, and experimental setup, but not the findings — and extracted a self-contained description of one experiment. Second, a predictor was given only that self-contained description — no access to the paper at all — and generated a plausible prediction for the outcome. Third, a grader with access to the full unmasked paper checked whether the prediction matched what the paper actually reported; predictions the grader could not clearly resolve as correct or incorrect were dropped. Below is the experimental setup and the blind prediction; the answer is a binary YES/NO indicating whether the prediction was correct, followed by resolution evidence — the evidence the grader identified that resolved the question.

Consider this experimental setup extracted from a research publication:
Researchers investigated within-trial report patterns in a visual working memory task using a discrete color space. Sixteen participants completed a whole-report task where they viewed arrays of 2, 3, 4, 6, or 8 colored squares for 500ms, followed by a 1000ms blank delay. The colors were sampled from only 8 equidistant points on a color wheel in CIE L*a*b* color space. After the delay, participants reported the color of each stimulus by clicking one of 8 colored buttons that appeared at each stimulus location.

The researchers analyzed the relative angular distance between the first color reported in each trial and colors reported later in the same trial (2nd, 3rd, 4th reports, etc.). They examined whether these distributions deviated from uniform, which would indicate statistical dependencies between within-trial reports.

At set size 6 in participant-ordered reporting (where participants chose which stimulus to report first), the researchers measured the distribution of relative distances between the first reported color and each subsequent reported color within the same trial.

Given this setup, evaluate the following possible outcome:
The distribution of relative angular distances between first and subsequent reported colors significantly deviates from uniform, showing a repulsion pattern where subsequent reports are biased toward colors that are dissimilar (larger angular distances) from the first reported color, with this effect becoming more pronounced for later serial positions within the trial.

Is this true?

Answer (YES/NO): NO